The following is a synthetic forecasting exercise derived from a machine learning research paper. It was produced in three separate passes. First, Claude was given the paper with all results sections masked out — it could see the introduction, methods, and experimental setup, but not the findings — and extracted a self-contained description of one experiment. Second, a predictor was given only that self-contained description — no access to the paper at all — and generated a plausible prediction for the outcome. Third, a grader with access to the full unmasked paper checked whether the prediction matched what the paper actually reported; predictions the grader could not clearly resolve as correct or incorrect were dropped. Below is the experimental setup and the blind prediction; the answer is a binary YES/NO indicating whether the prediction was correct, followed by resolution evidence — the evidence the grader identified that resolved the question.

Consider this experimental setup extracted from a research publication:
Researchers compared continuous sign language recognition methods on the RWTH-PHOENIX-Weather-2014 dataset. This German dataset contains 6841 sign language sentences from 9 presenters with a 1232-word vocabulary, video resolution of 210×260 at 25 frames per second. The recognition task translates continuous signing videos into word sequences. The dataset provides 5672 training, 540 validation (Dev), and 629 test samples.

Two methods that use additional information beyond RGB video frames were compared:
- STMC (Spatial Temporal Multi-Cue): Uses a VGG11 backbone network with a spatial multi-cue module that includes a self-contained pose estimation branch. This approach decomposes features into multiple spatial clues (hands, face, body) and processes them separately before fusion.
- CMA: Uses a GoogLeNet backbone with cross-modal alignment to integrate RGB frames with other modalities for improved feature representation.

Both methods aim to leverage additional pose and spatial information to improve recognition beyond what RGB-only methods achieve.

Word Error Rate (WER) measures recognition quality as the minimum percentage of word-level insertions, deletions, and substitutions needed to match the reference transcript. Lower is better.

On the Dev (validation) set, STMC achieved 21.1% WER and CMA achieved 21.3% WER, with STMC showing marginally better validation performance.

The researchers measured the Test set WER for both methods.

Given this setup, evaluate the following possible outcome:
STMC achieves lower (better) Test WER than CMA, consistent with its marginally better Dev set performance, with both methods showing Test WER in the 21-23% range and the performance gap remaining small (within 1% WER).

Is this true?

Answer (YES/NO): NO